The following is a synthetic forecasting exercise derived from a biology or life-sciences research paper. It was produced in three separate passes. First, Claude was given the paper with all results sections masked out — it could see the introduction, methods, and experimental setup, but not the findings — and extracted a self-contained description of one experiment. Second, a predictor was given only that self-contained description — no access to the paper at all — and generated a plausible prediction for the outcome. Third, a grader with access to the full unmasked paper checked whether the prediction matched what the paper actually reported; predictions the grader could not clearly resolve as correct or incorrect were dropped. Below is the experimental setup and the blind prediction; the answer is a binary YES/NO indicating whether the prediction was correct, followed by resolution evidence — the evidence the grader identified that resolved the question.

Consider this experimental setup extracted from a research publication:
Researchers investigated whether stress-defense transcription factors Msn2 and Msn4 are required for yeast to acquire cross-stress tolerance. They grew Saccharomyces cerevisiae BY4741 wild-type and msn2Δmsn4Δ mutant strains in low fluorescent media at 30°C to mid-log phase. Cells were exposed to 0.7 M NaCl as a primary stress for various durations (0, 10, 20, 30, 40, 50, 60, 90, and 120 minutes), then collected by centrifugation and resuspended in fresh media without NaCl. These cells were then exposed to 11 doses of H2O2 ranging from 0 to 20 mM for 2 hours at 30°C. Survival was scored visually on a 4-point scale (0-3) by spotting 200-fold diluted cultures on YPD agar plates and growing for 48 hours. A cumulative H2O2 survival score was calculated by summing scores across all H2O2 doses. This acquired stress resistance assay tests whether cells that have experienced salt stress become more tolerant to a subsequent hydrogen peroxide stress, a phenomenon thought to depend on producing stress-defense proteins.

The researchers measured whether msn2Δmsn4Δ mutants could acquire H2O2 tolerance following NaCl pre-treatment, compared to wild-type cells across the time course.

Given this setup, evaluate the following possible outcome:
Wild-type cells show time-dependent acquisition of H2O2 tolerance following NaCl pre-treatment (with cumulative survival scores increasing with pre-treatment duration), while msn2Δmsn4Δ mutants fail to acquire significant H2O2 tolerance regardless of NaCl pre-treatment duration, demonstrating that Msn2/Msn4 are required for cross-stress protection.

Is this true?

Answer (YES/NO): YES